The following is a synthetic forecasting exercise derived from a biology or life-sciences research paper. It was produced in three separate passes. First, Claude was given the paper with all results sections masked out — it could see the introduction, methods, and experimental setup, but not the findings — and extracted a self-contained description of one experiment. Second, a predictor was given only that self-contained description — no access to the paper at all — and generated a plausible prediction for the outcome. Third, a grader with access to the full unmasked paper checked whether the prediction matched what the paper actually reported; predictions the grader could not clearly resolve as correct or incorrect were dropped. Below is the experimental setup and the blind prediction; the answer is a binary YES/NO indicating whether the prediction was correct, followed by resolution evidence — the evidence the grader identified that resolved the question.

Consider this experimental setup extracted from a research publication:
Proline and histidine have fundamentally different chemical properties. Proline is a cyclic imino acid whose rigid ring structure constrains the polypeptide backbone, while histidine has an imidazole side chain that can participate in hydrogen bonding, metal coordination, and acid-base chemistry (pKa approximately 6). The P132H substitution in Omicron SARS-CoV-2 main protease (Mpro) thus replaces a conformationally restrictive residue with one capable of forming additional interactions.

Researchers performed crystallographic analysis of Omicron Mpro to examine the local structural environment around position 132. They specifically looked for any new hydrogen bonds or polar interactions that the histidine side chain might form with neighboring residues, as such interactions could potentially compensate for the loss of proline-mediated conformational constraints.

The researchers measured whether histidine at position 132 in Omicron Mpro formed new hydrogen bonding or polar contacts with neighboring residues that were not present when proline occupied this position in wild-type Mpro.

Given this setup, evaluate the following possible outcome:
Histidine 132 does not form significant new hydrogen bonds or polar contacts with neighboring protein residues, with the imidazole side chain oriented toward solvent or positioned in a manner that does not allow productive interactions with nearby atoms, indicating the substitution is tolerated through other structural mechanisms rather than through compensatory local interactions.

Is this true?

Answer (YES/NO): NO